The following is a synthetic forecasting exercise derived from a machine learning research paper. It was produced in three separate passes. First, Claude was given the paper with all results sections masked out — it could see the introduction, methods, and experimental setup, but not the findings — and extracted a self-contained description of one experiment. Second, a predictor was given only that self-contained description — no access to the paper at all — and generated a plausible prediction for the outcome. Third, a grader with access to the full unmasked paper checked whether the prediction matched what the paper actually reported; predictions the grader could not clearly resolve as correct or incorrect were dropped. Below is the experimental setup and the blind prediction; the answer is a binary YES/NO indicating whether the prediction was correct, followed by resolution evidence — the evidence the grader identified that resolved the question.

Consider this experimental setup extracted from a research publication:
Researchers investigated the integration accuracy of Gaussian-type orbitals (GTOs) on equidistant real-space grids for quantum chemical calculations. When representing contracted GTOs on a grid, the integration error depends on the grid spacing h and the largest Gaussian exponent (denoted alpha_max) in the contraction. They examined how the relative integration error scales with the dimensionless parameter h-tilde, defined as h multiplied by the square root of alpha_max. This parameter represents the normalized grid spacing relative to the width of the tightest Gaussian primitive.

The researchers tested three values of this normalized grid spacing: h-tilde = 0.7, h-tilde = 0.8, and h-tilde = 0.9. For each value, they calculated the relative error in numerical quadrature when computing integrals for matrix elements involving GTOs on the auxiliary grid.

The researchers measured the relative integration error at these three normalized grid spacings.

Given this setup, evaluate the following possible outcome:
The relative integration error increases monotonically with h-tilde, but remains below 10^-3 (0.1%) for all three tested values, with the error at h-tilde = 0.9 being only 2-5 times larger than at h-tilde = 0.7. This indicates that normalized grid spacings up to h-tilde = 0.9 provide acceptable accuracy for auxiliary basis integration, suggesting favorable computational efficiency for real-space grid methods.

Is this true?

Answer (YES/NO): NO